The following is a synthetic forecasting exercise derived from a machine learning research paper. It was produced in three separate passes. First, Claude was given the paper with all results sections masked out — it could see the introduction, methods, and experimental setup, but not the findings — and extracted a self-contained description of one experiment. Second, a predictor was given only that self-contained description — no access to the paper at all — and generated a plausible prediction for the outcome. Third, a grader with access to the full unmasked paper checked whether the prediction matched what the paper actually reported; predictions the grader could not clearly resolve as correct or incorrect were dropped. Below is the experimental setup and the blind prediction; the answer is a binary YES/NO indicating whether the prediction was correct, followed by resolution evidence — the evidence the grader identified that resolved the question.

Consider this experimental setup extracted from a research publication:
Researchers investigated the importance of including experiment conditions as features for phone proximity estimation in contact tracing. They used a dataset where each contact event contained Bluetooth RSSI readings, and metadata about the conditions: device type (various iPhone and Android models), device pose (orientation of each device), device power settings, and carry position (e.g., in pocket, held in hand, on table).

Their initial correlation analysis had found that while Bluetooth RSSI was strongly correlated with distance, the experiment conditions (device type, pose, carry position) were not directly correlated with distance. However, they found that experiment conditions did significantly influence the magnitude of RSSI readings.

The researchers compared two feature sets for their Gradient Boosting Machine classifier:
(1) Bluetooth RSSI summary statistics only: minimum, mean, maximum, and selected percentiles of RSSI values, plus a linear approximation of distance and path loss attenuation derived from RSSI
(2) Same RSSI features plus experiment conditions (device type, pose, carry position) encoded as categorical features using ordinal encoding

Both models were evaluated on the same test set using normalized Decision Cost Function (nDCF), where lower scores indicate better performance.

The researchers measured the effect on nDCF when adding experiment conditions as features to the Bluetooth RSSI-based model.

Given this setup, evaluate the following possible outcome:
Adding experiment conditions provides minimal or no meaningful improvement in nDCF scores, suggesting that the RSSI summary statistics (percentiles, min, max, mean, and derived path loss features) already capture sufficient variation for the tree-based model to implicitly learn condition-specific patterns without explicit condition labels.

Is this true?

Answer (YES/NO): NO